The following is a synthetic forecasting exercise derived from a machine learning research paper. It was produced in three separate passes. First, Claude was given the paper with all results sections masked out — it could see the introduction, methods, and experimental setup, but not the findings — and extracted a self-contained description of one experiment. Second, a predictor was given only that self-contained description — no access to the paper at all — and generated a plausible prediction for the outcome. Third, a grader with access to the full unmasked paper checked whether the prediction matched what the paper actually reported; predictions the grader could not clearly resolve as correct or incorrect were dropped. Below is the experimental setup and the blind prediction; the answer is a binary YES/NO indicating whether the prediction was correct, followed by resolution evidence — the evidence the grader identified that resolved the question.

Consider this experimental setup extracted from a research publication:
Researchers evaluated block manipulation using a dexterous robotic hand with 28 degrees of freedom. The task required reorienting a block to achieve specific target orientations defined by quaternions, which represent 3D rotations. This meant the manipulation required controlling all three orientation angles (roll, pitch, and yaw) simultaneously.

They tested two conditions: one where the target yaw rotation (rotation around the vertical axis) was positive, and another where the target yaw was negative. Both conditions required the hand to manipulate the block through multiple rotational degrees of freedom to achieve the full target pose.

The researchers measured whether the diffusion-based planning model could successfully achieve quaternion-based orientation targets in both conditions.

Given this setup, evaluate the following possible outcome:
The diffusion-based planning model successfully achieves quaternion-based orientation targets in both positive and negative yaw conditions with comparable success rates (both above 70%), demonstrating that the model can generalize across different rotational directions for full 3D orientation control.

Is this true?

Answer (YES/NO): NO